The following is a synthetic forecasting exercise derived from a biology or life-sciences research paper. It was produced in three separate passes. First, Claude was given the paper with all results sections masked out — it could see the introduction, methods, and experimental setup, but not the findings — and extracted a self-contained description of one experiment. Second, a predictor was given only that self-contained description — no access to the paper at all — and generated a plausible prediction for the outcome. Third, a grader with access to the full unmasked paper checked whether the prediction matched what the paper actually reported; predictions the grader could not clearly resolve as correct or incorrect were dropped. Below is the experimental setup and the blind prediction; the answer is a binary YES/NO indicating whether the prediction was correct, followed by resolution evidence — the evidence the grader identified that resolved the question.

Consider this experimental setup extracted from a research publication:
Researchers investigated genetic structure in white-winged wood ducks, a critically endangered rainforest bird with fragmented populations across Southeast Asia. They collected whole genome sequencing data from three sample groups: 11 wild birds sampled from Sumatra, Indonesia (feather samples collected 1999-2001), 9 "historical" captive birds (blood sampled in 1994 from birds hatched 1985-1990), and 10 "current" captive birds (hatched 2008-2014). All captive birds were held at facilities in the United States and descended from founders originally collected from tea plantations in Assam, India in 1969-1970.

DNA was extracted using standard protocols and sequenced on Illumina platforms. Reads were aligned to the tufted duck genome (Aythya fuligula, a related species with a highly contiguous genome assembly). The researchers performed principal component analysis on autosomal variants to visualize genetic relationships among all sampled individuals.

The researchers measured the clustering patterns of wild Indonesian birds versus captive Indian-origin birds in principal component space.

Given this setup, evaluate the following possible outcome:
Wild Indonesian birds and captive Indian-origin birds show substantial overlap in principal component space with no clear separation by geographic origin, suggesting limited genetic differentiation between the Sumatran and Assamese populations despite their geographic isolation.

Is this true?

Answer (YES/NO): NO